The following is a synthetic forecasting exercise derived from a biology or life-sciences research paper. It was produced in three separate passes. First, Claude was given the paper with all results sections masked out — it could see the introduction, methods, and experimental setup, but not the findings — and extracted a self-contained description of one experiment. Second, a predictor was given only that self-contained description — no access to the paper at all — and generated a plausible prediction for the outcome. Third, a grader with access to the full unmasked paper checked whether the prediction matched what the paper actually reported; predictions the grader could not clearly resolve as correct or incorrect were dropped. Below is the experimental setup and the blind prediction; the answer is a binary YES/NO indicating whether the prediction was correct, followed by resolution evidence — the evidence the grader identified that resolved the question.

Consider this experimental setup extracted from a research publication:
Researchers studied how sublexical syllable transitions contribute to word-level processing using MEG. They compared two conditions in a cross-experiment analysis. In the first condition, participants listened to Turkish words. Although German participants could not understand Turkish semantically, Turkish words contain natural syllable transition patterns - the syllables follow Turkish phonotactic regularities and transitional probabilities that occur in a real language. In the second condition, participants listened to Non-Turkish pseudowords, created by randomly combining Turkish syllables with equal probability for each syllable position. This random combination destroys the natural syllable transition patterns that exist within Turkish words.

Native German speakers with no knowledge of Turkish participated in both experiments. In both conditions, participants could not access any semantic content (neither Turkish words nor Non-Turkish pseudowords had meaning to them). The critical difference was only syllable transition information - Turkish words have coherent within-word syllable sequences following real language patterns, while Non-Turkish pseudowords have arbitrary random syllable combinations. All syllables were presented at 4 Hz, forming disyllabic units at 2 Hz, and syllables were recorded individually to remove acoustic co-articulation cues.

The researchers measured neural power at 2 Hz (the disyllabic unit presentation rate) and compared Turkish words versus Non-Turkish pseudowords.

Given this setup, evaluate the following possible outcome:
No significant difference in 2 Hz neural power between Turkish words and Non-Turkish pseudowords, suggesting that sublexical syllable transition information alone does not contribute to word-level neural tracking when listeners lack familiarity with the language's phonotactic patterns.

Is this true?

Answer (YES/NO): NO